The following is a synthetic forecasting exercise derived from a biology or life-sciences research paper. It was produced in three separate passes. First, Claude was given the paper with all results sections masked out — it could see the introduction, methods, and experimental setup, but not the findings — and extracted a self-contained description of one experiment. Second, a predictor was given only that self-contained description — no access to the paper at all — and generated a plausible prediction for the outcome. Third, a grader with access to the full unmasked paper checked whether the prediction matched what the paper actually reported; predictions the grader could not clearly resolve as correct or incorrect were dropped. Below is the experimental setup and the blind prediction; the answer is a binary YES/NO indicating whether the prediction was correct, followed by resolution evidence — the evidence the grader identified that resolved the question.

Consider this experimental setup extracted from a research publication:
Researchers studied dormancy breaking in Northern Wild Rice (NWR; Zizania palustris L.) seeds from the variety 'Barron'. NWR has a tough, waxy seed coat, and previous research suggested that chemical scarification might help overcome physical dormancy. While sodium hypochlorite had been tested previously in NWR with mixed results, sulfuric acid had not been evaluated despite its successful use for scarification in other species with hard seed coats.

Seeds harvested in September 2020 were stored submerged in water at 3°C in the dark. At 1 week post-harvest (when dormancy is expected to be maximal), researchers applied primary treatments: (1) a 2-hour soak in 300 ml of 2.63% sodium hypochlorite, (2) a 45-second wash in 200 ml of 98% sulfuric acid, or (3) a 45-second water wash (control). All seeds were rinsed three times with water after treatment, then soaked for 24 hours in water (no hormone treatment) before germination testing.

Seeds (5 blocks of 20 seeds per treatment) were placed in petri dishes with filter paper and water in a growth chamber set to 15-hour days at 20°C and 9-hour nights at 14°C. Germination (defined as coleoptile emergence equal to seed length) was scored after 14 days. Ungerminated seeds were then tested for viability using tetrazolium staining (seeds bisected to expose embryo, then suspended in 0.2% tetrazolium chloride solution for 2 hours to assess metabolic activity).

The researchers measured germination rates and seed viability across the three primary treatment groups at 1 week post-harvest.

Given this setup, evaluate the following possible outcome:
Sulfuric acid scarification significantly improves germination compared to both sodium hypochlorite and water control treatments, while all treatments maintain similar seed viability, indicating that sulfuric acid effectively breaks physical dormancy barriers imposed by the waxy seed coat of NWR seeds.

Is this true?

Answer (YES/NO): NO